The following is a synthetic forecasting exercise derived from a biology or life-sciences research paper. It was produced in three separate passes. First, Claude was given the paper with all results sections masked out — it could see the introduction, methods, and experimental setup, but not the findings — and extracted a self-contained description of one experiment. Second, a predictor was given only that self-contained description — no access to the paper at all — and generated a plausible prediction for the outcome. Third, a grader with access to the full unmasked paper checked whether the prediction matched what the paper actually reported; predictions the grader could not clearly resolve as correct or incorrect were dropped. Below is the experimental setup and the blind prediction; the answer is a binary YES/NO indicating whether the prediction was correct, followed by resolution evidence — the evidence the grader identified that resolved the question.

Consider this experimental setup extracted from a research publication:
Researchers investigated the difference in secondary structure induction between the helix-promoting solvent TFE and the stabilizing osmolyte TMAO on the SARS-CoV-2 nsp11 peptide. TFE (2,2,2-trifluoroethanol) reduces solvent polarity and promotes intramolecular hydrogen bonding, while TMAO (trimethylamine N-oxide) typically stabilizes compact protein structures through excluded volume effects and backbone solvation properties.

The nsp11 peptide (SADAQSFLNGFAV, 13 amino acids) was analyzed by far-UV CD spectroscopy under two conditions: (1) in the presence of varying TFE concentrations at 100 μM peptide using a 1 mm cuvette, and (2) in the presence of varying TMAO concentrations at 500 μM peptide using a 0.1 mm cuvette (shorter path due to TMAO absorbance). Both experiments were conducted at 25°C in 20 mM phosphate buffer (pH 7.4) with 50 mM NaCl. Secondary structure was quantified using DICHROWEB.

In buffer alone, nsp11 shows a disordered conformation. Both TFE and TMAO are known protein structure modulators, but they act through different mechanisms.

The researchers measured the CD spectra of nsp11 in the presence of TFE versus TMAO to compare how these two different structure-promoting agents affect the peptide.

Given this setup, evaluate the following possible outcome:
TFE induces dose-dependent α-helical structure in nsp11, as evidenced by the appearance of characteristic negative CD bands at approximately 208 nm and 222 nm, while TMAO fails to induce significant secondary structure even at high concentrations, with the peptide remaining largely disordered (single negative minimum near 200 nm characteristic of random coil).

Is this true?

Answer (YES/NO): YES